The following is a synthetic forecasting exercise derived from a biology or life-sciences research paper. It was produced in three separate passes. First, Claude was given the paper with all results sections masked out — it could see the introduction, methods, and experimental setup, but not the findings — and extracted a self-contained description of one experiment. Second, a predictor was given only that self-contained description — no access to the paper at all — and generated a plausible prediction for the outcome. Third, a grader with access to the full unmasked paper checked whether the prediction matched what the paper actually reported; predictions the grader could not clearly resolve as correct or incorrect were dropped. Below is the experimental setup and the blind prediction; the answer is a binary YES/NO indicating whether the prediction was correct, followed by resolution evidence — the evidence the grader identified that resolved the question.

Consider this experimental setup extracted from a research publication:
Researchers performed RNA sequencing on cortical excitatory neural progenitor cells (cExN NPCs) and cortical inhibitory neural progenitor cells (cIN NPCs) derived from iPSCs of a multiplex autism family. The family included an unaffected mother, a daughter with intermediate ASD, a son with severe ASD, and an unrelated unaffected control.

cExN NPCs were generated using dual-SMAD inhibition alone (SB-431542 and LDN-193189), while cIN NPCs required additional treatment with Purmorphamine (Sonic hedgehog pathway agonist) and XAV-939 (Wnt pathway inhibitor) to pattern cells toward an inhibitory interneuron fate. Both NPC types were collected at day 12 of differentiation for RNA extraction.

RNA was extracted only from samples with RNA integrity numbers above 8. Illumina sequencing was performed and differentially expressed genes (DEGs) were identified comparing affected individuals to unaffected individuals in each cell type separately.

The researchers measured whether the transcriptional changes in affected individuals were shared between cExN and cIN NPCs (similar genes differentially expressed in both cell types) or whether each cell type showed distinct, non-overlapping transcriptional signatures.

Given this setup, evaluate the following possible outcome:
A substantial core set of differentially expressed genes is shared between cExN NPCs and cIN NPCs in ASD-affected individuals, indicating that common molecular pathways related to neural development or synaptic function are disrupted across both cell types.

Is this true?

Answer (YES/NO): NO